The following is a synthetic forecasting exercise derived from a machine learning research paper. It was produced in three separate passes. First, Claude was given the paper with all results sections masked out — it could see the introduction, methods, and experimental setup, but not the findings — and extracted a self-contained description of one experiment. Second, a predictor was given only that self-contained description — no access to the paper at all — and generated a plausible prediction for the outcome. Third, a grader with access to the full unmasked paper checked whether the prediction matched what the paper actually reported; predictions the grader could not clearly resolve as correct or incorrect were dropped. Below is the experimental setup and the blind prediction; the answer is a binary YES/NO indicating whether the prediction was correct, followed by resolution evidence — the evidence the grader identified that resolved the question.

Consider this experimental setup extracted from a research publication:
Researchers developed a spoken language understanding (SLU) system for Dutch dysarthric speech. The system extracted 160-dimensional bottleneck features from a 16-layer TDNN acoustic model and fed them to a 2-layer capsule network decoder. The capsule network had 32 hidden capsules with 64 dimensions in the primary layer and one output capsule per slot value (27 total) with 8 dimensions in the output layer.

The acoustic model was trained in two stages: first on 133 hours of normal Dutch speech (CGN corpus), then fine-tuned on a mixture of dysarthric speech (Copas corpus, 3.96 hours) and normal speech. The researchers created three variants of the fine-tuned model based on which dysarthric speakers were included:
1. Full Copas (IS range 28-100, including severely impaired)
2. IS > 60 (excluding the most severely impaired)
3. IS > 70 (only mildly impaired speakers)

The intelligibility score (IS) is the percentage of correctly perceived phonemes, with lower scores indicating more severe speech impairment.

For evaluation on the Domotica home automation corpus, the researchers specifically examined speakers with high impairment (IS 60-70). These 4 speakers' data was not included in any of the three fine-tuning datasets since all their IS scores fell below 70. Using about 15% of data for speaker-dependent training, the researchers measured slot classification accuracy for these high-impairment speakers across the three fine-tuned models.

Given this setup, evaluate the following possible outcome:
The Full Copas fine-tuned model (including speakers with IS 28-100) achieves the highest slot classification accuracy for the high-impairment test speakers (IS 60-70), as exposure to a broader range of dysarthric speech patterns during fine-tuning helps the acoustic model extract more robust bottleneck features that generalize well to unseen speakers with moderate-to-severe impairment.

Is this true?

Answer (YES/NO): NO